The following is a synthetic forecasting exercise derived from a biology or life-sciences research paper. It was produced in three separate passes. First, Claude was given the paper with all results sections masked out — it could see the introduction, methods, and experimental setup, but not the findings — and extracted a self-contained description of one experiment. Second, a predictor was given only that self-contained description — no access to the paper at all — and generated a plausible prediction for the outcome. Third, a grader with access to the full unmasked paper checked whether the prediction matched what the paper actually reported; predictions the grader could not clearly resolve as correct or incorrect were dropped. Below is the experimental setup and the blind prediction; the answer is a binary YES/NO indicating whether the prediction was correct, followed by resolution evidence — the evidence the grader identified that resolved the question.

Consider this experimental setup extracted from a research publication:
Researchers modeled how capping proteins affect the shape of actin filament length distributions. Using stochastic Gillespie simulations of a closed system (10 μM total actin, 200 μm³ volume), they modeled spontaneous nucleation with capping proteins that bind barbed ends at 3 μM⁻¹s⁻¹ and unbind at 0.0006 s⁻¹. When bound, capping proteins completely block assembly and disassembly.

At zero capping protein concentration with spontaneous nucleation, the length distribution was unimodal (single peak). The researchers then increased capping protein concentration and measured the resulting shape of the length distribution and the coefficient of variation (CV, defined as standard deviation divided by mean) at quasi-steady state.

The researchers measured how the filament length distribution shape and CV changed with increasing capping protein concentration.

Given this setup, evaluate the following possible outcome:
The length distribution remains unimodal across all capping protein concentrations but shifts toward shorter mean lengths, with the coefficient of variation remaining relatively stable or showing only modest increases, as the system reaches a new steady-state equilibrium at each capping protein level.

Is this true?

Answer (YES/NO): NO